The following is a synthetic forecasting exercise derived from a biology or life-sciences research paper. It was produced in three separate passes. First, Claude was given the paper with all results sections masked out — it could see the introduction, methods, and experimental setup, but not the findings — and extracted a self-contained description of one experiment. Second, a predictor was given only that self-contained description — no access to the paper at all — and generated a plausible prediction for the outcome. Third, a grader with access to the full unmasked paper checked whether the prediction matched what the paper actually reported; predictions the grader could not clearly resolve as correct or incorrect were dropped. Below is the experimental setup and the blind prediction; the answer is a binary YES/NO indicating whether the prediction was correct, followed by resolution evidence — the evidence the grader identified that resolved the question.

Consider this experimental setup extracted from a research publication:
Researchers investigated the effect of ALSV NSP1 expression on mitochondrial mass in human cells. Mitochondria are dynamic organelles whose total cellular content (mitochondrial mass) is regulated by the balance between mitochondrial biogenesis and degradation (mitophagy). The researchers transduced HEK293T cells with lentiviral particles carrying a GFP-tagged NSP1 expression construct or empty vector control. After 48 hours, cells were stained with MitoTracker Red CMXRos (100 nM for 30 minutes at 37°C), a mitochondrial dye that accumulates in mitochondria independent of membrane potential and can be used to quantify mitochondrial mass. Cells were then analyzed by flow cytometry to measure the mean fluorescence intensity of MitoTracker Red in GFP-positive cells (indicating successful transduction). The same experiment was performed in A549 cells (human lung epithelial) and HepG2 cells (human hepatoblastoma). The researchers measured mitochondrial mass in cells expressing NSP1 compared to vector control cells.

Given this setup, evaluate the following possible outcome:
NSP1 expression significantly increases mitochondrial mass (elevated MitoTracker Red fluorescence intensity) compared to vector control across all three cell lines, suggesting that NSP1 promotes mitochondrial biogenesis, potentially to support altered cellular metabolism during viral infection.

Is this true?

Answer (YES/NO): NO